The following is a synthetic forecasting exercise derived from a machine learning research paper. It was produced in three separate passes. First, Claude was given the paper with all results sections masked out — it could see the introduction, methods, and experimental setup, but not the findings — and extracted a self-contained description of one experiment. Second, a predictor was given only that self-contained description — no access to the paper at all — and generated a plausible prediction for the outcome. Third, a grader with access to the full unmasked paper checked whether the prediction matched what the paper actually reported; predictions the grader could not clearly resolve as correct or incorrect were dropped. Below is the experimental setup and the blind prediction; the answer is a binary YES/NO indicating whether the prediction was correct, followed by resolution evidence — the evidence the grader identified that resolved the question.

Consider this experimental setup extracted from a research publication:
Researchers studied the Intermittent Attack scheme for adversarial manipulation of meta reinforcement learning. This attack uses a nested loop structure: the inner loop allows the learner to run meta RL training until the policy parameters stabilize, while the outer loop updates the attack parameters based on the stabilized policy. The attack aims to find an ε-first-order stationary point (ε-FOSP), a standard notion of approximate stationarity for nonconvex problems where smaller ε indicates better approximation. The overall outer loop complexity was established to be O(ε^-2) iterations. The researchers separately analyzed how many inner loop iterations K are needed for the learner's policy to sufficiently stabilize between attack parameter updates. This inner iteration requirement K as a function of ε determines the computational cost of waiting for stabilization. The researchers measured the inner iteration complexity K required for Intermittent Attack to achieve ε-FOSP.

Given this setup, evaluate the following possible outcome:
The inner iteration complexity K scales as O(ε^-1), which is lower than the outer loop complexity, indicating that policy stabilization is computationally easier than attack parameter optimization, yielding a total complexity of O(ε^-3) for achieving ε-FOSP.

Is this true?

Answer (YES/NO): NO